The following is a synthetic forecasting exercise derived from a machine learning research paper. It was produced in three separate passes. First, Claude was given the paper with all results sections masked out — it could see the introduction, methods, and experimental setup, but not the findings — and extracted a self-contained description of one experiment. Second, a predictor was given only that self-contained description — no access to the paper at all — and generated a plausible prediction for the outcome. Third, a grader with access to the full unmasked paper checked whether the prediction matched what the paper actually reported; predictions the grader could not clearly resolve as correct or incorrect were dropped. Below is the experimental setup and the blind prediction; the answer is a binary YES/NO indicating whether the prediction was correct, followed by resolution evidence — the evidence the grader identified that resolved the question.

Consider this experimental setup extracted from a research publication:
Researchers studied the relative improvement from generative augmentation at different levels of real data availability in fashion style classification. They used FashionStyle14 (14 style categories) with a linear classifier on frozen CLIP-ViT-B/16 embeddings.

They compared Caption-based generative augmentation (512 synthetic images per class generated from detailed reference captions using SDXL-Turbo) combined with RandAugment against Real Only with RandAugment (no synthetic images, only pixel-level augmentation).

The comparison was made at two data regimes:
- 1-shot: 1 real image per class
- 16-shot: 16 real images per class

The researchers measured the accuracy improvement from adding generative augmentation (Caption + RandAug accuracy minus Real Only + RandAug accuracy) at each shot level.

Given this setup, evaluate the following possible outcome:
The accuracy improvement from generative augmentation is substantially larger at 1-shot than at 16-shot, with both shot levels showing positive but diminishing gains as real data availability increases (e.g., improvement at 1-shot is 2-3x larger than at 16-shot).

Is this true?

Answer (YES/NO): NO